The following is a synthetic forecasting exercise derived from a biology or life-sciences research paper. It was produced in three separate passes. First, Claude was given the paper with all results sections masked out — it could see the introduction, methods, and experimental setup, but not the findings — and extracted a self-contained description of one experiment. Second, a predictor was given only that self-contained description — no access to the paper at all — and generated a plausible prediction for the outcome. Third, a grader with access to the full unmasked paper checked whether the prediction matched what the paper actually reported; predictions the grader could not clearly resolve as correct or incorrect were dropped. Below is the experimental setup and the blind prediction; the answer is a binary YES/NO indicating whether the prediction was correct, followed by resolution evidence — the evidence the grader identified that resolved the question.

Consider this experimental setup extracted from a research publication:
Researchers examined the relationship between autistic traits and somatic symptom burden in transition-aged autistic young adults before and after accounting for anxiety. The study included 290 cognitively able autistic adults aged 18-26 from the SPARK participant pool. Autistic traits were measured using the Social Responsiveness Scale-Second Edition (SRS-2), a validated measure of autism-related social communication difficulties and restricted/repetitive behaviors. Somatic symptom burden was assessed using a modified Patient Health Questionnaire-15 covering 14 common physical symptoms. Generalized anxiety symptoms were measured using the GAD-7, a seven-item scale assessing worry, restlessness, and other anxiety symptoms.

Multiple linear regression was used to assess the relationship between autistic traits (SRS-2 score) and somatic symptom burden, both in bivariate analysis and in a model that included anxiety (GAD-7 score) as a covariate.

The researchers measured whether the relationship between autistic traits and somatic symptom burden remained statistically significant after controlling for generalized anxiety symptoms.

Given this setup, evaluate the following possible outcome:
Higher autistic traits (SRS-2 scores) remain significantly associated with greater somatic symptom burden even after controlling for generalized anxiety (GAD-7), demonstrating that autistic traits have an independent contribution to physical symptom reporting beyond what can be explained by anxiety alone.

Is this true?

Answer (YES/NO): YES